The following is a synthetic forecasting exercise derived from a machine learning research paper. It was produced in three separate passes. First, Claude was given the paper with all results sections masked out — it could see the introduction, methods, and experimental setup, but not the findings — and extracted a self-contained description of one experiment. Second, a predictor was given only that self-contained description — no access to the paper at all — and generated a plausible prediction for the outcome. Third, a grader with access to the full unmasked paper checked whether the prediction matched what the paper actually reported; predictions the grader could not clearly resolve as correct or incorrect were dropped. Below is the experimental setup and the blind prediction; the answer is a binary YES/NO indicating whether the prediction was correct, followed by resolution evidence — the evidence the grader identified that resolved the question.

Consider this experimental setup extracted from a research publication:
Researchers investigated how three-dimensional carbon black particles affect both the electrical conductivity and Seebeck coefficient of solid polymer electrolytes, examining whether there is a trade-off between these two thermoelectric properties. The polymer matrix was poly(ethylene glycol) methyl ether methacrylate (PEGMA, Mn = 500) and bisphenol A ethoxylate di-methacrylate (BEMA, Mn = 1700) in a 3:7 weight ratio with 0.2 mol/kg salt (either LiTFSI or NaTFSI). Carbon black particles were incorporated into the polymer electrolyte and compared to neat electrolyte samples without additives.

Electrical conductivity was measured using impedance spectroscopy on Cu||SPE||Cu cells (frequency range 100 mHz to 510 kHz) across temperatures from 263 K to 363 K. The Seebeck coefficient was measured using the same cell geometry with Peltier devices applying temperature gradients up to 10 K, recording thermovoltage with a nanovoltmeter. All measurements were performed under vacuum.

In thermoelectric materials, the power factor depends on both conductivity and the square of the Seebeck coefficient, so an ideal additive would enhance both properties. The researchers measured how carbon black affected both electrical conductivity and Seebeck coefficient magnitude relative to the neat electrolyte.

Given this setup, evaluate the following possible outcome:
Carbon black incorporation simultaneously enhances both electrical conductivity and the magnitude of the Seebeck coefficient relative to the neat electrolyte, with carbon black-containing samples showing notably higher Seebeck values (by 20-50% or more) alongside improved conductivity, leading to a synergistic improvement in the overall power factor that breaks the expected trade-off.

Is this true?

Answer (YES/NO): NO